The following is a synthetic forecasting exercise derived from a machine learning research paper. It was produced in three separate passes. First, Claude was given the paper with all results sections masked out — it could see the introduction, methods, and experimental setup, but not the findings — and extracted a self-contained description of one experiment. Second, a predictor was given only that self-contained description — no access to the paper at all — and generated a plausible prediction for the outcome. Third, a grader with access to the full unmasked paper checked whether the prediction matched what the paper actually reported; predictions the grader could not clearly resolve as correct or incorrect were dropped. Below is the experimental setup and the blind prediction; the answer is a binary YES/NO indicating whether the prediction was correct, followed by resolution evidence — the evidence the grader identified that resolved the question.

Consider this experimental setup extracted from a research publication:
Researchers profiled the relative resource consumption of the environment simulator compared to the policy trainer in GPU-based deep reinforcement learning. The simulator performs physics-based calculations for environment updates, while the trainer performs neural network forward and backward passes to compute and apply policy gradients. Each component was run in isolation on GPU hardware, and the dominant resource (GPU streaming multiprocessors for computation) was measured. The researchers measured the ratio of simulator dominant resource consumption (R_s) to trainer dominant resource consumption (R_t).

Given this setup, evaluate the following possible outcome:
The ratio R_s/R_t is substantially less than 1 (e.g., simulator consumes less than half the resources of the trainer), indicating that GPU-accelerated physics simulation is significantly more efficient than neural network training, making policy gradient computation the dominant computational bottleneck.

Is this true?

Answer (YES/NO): NO